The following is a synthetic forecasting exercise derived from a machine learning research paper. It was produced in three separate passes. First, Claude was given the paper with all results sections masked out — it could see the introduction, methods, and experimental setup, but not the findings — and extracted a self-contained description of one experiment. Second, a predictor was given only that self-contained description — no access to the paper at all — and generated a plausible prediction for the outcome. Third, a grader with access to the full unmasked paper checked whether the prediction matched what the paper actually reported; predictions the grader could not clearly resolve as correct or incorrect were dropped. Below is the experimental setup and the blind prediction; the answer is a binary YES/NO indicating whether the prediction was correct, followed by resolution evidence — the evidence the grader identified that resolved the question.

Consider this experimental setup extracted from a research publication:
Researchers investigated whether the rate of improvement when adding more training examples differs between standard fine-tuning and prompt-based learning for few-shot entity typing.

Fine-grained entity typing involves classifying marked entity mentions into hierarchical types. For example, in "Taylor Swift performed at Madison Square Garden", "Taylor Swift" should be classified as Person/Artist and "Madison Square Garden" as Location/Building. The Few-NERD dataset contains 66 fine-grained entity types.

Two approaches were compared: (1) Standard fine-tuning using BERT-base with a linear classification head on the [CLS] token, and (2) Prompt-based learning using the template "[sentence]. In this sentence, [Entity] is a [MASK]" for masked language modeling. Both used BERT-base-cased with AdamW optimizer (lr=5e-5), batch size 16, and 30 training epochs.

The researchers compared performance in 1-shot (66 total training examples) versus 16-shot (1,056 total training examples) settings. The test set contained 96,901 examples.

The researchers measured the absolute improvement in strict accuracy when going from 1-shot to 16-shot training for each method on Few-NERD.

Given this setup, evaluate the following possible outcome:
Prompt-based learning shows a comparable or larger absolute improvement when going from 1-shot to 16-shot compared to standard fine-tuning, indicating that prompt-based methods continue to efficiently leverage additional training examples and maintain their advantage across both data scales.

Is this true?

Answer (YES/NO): NO